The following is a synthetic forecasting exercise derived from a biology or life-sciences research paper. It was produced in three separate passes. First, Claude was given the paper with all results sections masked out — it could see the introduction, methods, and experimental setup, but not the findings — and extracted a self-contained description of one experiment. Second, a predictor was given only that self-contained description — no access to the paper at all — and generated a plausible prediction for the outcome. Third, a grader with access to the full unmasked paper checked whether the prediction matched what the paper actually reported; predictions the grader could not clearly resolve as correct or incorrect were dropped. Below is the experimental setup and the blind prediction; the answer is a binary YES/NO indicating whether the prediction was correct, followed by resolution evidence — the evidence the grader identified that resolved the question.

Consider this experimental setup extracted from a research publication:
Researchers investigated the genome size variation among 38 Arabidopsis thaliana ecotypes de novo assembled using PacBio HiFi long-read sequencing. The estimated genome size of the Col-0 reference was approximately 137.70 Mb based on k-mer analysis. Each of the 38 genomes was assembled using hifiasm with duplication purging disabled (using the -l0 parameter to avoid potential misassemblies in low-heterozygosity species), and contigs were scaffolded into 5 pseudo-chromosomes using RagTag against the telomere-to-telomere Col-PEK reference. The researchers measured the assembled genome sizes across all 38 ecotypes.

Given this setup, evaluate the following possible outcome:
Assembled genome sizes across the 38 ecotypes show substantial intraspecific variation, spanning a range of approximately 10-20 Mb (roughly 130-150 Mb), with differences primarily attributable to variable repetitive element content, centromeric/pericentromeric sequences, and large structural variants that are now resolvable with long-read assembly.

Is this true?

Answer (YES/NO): YES